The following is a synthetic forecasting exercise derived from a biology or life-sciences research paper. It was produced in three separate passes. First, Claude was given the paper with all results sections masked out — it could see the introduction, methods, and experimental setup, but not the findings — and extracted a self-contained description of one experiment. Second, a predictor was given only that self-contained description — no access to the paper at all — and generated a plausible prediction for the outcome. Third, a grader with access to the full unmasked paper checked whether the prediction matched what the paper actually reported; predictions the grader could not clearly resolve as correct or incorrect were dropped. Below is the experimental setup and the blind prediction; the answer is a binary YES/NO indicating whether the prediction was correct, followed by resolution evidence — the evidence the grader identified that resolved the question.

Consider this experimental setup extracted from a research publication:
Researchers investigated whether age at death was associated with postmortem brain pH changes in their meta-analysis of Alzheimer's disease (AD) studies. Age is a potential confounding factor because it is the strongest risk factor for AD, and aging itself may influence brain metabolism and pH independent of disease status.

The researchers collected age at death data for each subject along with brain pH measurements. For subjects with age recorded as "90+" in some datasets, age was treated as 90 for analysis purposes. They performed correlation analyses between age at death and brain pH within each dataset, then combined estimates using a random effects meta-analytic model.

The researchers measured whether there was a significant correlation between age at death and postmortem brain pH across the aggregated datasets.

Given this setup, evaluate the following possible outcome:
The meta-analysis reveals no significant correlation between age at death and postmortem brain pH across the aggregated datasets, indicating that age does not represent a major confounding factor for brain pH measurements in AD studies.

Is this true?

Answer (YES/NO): YES